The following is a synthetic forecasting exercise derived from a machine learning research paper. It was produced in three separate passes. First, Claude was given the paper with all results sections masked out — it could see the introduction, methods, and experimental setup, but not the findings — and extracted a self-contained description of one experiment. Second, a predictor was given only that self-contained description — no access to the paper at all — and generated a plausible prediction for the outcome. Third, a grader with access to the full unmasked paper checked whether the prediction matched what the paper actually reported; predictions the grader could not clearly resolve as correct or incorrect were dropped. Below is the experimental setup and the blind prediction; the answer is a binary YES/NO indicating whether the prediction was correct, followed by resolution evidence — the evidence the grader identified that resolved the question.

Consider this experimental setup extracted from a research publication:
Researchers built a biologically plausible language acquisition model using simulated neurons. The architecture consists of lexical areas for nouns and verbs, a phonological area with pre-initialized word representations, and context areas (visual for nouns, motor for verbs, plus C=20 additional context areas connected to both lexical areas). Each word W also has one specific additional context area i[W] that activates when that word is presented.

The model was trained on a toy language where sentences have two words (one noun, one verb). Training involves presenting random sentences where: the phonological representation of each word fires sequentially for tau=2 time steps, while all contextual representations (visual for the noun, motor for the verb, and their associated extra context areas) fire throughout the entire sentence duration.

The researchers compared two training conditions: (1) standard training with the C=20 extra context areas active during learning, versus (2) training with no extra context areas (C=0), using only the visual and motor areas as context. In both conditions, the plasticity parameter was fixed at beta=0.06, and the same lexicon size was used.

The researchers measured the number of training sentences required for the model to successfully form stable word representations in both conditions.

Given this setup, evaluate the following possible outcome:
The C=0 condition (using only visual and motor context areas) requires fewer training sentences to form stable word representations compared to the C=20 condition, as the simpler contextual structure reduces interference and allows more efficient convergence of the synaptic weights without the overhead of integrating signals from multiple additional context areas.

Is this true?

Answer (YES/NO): NO